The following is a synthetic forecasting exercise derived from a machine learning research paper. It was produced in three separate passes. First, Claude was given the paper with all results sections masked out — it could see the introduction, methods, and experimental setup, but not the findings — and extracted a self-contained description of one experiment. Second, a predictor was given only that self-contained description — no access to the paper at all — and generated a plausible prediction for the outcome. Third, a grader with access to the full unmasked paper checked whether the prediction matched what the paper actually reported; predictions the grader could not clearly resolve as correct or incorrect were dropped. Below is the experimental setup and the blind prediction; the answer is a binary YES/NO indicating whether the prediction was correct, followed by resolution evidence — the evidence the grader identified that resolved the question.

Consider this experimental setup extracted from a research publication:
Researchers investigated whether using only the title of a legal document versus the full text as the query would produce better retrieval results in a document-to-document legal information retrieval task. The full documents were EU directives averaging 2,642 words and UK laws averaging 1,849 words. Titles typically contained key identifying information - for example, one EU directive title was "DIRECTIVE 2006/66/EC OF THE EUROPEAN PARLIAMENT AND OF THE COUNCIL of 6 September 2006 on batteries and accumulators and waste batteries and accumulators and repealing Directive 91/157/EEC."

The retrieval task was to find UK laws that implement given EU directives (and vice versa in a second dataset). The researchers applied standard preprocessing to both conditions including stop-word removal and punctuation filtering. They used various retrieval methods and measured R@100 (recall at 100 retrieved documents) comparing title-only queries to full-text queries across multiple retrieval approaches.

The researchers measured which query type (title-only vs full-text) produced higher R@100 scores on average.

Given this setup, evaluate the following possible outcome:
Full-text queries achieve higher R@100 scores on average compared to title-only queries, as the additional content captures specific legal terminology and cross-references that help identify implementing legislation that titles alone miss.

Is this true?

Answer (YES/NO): YES